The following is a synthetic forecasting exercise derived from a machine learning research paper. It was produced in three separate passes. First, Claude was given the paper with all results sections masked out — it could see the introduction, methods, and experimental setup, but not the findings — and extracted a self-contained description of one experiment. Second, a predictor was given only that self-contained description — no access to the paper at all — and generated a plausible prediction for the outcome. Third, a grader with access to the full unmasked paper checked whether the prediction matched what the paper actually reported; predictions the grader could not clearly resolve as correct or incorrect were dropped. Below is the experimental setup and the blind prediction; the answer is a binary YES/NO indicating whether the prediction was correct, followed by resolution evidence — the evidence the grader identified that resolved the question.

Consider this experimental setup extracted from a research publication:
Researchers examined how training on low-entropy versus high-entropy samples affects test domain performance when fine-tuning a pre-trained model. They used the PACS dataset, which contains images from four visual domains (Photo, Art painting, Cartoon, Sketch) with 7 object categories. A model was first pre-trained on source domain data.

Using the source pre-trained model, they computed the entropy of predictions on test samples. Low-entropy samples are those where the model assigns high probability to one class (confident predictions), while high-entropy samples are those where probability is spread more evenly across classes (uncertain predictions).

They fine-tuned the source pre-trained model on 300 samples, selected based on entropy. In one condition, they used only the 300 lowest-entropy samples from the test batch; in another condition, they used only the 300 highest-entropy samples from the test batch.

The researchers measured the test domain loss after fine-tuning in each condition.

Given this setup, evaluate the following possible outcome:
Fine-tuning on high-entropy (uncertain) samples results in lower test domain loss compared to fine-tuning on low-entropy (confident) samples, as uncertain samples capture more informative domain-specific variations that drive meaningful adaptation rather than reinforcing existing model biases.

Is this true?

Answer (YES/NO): YES